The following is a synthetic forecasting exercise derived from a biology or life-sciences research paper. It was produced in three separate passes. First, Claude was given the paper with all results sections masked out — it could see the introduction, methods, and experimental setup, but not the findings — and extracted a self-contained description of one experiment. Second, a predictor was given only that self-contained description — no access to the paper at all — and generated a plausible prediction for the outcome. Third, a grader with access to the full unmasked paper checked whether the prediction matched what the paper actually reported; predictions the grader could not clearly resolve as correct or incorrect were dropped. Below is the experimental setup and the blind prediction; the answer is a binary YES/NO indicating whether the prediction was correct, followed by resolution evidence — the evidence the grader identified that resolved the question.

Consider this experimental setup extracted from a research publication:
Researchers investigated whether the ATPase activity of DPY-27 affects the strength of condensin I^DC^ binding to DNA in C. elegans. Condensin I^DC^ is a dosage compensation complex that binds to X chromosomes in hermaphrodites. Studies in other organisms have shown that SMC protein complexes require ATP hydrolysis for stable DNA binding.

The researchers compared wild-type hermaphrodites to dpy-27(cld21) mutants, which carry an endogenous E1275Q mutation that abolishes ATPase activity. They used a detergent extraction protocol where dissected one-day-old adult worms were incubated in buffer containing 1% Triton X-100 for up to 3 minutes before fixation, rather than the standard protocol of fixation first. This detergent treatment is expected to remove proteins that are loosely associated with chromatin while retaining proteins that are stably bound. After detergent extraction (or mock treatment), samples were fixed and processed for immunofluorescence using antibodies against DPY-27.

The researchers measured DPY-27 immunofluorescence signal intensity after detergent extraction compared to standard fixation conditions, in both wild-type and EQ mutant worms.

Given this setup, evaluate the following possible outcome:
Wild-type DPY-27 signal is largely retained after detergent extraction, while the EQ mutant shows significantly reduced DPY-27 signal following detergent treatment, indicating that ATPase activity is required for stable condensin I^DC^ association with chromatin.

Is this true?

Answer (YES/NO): NO